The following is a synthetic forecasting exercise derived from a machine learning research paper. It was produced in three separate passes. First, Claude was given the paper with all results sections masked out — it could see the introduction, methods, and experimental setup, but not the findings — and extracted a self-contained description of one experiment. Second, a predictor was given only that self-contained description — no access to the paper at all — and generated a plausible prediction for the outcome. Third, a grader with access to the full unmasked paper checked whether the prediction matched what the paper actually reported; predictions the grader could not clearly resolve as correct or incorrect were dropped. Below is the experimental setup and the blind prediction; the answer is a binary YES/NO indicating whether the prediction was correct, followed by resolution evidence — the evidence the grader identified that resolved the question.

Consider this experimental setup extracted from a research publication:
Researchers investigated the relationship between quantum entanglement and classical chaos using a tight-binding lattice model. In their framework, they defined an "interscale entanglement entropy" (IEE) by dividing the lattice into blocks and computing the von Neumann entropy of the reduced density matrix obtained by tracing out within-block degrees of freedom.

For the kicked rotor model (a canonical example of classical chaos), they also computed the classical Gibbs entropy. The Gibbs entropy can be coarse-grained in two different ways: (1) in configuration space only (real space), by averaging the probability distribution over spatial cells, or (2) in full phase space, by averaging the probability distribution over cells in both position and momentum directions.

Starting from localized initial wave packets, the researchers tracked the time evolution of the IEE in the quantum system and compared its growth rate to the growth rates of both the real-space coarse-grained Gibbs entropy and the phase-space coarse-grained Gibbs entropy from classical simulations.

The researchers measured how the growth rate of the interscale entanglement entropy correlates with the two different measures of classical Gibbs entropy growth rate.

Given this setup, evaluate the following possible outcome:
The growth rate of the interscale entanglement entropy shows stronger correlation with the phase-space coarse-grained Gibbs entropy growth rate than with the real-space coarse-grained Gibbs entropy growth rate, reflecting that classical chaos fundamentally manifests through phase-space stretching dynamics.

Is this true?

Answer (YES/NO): YES